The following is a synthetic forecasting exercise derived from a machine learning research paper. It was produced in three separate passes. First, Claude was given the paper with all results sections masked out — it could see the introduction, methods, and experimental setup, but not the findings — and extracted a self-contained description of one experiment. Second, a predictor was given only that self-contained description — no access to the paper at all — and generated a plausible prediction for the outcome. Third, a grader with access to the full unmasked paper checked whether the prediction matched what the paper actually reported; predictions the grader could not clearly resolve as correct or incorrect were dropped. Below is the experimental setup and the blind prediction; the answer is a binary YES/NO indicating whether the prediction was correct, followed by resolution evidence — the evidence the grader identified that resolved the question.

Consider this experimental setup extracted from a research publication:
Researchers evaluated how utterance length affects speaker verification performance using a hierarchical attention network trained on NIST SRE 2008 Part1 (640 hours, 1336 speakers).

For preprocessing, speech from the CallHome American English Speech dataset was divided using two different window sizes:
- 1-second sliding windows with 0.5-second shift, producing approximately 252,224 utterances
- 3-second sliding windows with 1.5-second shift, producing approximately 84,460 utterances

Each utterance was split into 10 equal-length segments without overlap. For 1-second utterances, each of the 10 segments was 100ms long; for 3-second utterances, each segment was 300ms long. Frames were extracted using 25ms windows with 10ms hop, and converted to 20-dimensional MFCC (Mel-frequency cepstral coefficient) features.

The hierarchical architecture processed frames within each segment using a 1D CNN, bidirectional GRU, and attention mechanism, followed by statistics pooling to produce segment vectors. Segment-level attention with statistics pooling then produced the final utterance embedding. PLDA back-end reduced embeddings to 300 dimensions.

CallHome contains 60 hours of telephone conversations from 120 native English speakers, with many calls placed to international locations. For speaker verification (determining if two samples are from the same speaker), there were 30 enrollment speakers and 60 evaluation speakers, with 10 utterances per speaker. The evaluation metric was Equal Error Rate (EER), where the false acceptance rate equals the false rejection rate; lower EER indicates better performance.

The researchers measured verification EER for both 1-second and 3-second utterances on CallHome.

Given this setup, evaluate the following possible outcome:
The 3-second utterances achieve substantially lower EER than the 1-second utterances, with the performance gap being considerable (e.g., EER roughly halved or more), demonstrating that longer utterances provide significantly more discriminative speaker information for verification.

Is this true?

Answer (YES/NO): NO